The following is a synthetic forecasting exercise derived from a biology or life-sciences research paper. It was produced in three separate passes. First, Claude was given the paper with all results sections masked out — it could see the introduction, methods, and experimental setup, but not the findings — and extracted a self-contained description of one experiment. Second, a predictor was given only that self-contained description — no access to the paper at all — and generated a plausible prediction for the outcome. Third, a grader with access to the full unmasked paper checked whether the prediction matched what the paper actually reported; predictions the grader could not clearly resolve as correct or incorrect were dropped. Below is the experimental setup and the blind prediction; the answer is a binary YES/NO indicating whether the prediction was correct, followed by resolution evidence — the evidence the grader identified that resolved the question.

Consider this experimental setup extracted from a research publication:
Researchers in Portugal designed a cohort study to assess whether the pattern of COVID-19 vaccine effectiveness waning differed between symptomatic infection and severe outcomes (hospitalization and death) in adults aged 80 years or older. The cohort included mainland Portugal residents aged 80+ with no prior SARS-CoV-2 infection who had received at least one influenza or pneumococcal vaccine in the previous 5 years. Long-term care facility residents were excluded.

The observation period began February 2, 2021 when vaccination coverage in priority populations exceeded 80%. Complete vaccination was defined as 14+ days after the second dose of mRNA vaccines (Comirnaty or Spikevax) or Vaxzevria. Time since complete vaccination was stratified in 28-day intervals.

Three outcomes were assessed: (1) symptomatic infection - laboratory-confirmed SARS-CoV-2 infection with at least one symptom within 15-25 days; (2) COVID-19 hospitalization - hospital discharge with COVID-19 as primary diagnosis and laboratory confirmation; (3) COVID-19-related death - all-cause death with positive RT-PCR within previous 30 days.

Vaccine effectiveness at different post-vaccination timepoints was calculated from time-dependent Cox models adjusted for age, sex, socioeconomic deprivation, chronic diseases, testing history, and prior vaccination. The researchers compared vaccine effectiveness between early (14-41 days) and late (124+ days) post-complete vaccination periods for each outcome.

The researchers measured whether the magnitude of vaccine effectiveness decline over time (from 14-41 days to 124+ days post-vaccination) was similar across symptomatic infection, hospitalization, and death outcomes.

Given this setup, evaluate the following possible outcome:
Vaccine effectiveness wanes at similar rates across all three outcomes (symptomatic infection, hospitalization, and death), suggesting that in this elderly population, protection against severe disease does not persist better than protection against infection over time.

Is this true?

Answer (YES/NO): NO